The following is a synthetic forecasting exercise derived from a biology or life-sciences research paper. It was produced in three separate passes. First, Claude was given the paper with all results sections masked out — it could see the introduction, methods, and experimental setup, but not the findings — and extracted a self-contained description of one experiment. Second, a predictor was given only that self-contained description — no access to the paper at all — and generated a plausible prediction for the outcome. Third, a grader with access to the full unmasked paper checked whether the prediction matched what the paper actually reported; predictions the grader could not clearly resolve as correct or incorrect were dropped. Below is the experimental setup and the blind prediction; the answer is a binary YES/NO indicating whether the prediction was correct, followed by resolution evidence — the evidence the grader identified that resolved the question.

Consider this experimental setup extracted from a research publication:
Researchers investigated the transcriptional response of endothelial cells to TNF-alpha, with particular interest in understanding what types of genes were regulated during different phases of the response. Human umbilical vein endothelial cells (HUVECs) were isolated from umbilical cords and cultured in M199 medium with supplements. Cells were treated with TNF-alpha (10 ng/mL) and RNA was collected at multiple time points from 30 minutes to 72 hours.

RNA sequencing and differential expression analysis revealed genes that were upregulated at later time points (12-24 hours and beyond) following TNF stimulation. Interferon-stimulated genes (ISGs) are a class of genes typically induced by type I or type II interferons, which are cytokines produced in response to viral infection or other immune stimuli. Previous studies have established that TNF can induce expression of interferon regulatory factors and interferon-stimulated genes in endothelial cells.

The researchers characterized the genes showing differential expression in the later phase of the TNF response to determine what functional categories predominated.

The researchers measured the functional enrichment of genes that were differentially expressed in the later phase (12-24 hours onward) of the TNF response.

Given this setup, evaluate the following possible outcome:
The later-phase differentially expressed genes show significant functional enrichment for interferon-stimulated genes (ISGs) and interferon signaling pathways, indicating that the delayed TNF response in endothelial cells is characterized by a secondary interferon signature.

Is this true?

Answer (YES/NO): YES